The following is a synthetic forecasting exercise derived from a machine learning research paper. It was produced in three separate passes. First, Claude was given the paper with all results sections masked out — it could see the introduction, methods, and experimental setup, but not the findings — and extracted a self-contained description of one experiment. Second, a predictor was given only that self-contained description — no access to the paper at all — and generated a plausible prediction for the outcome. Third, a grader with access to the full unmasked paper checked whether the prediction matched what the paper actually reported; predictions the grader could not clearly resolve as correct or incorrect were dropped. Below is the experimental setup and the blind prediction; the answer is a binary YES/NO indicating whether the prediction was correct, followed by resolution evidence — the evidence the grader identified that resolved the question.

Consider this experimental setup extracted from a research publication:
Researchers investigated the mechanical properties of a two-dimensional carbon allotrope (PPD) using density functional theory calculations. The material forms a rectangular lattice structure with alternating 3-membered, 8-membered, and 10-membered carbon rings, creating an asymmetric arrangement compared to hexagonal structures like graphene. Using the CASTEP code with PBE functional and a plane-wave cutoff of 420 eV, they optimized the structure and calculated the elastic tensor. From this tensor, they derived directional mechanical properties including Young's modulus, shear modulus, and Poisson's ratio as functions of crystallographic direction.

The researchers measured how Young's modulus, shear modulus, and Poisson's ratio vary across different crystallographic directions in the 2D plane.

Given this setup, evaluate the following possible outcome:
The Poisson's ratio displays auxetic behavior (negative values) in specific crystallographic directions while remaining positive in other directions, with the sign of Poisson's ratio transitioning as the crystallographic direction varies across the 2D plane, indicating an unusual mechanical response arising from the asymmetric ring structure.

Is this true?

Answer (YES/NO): NO